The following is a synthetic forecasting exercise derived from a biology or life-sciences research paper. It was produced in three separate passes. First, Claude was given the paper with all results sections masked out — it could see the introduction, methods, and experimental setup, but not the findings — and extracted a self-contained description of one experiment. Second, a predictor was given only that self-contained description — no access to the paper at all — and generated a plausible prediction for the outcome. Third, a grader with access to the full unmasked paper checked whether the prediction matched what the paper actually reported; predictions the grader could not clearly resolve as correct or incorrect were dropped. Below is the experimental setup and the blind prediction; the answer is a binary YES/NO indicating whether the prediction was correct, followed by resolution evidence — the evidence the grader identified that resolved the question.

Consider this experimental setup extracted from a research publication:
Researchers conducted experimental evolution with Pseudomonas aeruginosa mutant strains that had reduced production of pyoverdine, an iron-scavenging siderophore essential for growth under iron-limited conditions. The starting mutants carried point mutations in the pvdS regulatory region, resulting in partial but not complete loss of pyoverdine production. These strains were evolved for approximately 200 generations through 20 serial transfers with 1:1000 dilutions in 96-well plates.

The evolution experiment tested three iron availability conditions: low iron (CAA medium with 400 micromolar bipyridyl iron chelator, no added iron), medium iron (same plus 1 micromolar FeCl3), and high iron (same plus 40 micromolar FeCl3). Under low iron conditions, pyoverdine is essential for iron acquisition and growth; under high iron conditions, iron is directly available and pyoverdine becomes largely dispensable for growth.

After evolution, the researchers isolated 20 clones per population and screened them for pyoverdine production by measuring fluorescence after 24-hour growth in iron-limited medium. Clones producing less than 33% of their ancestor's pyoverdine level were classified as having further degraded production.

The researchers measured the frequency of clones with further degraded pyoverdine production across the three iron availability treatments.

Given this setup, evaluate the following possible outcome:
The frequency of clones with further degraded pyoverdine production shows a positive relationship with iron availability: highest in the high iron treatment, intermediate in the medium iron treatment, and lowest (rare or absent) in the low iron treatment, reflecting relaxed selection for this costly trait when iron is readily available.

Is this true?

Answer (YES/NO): NO